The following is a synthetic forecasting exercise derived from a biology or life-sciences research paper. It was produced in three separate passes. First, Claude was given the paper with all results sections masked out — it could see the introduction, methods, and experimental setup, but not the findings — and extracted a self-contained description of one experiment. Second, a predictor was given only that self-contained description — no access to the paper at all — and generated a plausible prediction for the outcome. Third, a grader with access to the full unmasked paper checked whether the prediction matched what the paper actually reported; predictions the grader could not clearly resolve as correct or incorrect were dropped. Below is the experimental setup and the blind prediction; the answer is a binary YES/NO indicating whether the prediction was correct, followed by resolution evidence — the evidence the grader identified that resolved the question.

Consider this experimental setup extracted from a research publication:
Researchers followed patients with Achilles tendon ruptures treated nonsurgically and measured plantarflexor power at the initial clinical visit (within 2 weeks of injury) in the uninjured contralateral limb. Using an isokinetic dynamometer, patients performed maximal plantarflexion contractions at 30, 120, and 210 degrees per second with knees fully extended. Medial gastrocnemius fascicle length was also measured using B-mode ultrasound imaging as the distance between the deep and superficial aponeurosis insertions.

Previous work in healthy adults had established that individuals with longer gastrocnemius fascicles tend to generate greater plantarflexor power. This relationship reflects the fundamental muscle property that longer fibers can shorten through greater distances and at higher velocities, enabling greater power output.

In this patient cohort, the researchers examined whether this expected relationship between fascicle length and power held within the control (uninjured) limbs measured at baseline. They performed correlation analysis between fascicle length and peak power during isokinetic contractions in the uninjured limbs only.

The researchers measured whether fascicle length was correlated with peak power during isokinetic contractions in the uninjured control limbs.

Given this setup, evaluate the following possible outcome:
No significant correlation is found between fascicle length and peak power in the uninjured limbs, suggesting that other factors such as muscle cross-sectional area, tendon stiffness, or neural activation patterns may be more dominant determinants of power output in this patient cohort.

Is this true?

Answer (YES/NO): YES